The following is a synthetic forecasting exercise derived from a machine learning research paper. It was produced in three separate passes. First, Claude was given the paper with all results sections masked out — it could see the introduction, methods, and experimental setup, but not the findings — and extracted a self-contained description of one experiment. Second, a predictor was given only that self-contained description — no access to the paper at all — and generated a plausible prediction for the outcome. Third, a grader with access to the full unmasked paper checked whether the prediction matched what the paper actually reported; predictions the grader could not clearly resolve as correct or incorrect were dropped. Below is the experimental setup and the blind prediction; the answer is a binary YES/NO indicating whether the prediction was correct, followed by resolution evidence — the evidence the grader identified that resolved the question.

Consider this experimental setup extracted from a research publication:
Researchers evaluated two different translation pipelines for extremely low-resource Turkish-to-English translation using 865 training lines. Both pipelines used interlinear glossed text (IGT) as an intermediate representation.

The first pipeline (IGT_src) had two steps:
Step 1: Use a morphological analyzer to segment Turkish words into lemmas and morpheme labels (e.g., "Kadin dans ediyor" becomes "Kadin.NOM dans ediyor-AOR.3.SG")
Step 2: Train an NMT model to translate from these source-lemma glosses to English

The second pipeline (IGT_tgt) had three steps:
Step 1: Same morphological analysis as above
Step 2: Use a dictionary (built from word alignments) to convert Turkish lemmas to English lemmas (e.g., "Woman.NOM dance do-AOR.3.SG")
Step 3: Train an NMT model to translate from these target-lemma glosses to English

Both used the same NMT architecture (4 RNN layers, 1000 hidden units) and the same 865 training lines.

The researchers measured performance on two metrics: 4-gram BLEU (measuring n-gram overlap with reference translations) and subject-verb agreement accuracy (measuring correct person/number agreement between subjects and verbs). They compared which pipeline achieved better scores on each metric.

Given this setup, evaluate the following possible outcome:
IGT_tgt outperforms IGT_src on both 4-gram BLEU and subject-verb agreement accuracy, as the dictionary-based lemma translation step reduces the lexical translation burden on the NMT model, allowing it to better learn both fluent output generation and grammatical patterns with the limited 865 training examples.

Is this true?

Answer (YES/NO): NO